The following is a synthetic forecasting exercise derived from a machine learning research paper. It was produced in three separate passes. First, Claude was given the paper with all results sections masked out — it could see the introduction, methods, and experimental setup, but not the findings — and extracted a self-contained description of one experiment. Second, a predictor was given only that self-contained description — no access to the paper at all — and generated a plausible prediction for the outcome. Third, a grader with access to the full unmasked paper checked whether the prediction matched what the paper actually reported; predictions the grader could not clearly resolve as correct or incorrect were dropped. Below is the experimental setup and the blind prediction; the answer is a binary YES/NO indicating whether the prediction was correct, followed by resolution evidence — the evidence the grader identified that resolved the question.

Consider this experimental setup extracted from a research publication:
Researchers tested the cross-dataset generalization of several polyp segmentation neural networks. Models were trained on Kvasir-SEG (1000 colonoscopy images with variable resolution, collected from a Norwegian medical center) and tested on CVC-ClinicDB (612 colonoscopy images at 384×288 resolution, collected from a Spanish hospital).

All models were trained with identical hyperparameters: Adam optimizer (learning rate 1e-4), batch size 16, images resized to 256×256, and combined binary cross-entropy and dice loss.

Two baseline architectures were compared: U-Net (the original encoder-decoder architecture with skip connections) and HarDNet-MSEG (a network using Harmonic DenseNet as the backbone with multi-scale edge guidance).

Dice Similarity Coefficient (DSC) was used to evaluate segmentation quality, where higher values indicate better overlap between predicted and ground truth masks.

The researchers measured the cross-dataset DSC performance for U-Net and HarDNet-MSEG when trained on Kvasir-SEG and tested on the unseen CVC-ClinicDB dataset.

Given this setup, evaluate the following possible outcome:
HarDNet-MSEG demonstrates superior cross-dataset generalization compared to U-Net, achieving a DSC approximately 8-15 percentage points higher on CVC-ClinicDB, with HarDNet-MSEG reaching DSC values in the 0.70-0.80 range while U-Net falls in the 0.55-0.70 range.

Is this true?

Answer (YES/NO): NO